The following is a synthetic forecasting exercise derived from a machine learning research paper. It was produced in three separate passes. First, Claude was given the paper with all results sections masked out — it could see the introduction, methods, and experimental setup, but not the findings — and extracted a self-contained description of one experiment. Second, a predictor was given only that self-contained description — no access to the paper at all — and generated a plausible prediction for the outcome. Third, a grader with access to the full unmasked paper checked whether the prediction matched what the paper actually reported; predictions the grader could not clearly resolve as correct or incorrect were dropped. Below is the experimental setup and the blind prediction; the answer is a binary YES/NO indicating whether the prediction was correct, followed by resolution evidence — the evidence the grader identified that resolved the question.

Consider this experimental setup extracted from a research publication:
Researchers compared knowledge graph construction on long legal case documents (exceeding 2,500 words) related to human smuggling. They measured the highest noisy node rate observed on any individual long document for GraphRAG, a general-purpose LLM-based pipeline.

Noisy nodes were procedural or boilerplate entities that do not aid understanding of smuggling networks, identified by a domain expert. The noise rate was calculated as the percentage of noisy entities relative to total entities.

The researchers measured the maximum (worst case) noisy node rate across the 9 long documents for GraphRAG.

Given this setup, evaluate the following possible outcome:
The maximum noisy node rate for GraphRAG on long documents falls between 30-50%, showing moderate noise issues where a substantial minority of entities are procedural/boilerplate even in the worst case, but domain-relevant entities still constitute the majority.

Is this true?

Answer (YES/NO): NO